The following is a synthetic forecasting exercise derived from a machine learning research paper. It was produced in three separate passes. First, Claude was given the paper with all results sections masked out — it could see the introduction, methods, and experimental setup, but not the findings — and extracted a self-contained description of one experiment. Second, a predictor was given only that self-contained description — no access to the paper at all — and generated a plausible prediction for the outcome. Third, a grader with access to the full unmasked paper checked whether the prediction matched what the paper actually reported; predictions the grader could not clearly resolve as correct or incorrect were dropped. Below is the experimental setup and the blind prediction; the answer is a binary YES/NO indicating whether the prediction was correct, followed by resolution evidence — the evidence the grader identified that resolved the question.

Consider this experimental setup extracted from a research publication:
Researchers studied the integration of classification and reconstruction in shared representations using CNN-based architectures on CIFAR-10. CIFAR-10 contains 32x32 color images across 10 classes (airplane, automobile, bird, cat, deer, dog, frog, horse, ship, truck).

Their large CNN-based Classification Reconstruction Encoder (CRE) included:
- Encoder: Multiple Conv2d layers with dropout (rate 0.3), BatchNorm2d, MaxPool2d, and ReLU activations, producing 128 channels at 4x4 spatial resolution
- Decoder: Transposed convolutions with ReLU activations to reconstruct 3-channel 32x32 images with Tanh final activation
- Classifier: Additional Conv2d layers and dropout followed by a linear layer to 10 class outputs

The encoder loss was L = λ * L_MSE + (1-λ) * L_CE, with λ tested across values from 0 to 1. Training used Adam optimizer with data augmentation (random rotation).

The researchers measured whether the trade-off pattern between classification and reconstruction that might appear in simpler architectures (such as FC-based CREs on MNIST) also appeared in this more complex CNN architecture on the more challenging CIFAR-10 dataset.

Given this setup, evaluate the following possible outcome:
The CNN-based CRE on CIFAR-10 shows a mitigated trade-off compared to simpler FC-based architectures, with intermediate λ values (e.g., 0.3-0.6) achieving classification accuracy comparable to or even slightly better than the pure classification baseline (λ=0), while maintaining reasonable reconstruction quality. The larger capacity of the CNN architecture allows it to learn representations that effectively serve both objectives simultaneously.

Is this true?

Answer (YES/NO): NO